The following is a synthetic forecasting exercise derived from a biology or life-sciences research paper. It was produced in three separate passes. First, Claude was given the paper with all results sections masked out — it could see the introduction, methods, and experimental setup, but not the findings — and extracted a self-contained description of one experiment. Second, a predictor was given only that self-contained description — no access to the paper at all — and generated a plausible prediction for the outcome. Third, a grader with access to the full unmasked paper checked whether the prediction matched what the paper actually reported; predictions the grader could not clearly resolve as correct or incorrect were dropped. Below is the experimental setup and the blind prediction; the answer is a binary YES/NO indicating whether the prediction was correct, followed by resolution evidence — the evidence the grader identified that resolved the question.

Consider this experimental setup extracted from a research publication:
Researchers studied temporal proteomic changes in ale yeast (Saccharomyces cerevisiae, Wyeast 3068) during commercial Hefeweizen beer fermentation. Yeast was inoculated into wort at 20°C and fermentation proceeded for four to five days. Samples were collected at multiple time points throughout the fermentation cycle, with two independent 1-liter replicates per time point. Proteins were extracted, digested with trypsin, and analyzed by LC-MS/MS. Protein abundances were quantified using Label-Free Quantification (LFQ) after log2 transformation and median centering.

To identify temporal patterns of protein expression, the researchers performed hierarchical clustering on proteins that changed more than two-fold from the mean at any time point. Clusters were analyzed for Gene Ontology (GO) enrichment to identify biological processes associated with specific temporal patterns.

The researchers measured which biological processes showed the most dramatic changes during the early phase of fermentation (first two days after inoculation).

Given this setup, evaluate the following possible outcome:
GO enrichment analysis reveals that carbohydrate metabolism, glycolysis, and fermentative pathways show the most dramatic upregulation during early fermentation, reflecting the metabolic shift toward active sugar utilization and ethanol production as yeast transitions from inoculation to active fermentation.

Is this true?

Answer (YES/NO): NO